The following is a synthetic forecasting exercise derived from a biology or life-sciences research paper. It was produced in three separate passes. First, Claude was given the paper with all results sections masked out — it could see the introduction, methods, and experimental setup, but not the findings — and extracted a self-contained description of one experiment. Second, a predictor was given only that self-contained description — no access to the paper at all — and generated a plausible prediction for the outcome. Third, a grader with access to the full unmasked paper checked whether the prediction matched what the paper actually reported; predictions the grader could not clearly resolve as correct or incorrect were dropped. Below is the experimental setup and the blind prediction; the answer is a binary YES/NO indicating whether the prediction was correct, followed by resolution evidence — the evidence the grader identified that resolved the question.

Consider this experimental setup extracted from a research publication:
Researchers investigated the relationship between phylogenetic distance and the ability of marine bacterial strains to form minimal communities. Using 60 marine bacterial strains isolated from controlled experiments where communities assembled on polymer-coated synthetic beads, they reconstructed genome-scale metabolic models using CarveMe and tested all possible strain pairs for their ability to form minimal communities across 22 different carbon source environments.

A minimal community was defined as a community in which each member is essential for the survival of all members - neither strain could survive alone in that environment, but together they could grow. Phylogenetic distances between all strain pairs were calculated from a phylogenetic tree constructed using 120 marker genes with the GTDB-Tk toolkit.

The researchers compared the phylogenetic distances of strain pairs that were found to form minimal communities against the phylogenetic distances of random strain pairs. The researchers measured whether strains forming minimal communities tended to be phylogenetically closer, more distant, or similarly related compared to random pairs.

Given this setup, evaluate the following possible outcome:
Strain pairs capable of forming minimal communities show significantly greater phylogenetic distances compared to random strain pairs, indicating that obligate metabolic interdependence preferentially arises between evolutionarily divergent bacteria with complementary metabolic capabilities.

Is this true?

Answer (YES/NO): NO